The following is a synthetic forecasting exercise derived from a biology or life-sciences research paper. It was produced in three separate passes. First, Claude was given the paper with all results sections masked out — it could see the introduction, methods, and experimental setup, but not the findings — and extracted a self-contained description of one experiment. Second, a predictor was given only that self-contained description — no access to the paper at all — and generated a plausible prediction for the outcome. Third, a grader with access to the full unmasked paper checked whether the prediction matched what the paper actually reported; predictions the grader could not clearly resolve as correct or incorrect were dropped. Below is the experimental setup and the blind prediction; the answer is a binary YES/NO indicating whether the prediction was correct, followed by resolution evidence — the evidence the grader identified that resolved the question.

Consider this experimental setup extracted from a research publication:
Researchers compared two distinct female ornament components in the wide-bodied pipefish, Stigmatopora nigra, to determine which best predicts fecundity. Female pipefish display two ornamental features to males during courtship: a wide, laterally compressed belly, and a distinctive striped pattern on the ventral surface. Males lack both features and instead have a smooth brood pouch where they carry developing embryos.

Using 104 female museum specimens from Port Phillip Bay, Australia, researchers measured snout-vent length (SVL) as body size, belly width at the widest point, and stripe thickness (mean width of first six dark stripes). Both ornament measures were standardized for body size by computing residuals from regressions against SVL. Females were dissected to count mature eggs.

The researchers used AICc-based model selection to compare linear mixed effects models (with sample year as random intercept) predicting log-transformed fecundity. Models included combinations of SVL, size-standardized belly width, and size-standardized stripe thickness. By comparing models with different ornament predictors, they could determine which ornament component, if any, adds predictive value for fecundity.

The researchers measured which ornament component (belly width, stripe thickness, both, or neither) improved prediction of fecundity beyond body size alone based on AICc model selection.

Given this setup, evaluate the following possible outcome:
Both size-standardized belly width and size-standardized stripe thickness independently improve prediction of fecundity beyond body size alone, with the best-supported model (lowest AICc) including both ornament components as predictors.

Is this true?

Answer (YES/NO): NO